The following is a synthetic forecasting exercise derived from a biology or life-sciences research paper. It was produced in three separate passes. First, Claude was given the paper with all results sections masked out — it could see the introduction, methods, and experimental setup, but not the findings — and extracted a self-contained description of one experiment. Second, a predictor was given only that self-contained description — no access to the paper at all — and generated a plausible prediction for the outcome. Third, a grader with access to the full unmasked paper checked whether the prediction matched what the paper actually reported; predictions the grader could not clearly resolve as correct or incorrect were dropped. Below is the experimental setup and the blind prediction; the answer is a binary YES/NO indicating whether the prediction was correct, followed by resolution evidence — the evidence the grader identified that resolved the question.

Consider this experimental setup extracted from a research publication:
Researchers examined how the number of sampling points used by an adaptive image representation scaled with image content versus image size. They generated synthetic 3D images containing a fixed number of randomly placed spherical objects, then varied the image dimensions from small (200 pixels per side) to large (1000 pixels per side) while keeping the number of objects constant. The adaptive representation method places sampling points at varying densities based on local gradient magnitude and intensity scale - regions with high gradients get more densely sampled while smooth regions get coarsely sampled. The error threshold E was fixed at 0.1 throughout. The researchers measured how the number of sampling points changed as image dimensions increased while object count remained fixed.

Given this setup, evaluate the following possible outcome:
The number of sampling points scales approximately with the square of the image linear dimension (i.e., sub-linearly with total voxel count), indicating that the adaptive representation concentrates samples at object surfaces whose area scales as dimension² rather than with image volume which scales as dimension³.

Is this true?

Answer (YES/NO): NO